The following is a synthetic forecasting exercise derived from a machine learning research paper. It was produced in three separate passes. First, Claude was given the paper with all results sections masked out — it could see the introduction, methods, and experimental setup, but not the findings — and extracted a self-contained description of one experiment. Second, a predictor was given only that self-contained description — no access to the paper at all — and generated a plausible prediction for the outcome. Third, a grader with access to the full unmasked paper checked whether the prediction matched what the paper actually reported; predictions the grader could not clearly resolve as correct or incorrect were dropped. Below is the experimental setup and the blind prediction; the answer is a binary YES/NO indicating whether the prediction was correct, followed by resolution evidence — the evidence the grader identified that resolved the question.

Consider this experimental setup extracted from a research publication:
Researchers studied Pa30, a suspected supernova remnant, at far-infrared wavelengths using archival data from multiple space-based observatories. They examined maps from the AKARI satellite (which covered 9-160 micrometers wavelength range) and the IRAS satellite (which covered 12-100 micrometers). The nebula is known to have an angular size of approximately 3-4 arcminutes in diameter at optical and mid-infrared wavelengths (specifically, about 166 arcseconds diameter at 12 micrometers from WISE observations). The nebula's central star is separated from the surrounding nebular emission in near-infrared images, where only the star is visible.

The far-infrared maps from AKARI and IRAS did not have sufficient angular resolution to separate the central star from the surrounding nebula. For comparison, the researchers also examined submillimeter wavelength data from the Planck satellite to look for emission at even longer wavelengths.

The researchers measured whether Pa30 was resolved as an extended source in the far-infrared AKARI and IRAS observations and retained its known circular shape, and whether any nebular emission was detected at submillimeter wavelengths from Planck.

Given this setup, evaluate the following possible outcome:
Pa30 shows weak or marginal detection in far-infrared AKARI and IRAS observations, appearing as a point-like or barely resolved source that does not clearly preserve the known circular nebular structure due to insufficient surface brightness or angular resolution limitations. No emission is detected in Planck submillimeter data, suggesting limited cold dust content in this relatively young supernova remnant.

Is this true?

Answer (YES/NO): NO